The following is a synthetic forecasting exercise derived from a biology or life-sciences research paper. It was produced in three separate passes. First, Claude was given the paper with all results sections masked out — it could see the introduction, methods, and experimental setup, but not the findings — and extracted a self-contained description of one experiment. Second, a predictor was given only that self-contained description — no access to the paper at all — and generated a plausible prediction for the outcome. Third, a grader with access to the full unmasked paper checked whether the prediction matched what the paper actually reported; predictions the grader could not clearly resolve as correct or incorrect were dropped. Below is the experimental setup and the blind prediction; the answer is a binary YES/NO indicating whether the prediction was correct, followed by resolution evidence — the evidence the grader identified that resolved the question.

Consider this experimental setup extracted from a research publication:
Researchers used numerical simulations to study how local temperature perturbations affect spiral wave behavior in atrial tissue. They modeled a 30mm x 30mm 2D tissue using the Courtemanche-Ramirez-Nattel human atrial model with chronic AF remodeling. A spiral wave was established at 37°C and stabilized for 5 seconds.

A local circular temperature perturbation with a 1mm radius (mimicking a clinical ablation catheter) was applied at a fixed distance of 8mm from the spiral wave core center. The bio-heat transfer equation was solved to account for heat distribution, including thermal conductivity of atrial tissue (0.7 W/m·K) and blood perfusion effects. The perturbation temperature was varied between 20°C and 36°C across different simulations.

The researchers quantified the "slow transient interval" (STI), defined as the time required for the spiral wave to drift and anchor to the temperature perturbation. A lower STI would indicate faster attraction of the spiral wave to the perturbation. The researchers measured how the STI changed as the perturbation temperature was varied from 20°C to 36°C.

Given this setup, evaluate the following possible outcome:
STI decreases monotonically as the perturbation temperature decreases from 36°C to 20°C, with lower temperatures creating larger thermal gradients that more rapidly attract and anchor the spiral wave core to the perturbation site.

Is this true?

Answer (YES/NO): NO